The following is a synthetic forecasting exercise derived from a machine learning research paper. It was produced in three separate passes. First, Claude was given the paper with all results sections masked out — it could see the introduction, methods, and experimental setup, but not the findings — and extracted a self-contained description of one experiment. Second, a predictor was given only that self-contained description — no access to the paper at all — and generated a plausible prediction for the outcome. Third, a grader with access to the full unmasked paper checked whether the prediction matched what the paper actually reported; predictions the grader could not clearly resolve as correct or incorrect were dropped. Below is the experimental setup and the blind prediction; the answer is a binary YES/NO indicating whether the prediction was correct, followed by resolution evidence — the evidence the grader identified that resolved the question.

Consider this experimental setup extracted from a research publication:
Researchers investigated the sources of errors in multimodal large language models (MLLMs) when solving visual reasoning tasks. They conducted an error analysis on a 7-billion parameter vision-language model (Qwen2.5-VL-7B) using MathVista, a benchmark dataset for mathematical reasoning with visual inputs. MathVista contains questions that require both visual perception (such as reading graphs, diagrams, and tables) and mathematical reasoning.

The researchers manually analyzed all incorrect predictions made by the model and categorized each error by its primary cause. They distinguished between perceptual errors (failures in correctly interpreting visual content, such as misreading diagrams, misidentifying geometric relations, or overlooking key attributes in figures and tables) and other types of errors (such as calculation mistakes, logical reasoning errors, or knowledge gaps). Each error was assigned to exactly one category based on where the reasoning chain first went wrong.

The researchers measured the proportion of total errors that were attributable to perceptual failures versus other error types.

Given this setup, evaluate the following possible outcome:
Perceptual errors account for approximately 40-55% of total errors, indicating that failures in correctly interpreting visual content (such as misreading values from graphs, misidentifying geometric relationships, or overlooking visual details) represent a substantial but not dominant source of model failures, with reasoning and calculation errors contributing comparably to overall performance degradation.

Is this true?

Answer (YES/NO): NO